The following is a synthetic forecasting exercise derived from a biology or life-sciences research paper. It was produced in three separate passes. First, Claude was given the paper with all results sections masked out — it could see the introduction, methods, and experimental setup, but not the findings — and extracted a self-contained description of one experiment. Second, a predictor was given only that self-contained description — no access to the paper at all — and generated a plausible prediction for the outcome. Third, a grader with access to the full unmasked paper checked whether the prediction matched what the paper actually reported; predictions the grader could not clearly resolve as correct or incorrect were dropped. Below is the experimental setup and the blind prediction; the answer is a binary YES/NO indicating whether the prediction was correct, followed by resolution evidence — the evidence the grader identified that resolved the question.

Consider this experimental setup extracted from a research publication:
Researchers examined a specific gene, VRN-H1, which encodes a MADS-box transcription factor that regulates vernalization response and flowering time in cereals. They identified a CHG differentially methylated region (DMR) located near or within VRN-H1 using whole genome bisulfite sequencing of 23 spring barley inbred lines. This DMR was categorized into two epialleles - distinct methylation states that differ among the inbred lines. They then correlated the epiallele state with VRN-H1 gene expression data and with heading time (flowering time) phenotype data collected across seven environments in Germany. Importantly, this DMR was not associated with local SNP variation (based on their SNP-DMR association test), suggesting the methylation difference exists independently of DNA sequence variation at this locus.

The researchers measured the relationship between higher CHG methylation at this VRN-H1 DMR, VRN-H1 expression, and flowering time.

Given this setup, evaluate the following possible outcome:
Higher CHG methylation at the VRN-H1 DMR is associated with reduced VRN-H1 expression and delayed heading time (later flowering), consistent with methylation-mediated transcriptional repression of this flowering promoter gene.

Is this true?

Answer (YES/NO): NO